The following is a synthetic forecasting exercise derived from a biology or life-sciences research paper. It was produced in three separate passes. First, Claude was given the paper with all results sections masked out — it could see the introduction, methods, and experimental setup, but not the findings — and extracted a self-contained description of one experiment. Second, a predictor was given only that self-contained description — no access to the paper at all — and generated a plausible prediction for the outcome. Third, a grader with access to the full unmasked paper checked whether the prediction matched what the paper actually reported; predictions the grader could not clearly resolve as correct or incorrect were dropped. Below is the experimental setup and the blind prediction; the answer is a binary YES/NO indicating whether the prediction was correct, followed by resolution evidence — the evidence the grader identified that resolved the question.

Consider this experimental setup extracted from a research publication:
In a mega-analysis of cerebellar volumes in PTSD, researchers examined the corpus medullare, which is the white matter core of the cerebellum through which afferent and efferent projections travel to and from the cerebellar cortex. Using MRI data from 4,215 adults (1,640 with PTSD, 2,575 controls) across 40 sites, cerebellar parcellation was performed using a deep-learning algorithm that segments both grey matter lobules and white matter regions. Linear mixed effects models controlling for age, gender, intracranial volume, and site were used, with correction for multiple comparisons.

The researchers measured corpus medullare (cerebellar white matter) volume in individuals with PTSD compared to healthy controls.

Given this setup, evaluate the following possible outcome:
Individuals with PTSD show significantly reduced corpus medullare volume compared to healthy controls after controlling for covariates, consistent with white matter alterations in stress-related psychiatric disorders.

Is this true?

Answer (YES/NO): YES